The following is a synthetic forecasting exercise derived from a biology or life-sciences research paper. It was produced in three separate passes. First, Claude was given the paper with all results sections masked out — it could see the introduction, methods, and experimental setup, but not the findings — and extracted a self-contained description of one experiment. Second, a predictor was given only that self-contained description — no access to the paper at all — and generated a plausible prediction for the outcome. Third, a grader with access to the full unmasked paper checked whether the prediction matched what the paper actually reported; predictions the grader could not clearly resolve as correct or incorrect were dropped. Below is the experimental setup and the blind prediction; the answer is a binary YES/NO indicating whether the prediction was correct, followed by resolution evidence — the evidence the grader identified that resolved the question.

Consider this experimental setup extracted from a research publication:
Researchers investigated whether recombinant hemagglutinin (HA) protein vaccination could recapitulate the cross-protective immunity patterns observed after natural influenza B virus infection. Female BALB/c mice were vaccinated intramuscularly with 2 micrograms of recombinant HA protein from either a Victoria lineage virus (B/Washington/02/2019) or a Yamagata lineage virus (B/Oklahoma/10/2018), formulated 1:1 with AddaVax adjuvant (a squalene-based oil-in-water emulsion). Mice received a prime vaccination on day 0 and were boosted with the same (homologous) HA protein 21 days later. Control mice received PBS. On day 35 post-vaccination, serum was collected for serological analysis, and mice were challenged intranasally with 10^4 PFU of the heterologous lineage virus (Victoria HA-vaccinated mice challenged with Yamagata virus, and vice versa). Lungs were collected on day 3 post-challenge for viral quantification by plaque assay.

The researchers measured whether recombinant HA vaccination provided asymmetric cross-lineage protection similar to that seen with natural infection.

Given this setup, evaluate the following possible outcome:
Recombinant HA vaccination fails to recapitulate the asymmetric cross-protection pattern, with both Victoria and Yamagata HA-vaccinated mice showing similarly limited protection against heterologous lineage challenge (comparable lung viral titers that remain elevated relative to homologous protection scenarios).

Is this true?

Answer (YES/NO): YES